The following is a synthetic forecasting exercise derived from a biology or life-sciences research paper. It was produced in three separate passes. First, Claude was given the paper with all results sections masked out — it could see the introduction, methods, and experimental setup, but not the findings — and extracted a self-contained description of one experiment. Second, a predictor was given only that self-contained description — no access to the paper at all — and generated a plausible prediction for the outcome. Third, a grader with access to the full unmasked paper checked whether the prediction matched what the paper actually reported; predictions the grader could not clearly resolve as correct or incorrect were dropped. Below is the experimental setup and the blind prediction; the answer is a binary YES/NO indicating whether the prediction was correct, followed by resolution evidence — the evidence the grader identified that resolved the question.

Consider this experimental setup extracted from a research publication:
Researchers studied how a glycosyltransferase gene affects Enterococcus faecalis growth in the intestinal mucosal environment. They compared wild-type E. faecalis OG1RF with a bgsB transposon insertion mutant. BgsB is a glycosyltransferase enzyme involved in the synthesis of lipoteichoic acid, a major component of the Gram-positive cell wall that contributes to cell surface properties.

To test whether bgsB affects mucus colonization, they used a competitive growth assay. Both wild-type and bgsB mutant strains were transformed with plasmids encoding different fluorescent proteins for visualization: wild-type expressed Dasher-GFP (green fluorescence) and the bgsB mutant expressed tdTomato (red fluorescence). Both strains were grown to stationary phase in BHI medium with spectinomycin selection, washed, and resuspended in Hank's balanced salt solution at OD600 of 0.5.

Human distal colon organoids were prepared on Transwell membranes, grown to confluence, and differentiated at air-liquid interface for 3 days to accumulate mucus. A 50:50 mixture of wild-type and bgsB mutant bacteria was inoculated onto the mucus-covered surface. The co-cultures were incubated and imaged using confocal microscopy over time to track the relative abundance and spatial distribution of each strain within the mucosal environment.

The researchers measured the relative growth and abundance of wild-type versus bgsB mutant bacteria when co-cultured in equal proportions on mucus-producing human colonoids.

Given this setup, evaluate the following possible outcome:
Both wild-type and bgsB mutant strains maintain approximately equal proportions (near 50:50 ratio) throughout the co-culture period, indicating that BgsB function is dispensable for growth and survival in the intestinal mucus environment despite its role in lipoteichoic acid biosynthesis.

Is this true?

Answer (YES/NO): NO